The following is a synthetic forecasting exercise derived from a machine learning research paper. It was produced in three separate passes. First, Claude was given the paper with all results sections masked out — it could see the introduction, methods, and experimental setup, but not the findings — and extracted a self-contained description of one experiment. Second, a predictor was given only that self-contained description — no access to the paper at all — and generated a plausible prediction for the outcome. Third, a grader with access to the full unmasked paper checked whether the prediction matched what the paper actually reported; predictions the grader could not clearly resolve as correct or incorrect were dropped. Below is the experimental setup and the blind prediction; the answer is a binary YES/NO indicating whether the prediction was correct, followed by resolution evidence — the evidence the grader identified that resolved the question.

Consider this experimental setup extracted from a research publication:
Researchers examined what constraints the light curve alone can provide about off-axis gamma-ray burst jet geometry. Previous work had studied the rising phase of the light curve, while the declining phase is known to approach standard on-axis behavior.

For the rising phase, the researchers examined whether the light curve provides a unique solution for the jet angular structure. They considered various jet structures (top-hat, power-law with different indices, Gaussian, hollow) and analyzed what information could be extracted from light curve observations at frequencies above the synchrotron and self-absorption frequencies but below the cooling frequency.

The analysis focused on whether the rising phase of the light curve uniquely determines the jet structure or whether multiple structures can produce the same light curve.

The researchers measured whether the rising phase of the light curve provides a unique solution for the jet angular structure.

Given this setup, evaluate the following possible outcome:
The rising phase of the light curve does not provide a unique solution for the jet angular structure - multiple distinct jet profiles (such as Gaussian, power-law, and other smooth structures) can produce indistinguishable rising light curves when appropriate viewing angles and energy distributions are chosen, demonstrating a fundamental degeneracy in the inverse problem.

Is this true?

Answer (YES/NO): YES